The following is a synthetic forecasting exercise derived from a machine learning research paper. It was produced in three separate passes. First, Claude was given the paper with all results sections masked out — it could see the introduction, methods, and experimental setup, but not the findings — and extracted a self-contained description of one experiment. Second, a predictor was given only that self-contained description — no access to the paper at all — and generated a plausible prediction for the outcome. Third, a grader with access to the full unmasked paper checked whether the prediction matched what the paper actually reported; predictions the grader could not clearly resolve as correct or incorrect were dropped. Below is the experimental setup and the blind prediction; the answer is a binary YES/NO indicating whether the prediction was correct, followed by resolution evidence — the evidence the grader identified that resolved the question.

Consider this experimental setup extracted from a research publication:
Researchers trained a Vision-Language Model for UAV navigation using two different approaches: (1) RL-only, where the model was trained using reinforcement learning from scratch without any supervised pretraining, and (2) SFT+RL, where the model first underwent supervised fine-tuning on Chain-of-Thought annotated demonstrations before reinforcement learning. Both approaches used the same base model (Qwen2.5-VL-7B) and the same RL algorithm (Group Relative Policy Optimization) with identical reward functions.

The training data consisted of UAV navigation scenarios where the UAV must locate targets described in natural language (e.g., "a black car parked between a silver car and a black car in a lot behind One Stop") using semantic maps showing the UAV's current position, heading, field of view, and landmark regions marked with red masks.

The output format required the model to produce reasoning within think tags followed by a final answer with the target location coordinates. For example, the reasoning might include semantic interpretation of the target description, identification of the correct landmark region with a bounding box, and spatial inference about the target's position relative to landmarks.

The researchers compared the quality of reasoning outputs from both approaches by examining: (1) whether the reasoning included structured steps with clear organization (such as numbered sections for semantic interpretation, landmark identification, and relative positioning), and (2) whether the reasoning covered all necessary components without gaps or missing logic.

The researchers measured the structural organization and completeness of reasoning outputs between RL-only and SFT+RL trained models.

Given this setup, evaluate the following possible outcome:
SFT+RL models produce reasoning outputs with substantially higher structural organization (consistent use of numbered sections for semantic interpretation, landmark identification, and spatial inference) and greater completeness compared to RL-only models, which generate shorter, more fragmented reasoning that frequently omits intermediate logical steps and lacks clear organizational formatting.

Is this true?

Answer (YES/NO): YES